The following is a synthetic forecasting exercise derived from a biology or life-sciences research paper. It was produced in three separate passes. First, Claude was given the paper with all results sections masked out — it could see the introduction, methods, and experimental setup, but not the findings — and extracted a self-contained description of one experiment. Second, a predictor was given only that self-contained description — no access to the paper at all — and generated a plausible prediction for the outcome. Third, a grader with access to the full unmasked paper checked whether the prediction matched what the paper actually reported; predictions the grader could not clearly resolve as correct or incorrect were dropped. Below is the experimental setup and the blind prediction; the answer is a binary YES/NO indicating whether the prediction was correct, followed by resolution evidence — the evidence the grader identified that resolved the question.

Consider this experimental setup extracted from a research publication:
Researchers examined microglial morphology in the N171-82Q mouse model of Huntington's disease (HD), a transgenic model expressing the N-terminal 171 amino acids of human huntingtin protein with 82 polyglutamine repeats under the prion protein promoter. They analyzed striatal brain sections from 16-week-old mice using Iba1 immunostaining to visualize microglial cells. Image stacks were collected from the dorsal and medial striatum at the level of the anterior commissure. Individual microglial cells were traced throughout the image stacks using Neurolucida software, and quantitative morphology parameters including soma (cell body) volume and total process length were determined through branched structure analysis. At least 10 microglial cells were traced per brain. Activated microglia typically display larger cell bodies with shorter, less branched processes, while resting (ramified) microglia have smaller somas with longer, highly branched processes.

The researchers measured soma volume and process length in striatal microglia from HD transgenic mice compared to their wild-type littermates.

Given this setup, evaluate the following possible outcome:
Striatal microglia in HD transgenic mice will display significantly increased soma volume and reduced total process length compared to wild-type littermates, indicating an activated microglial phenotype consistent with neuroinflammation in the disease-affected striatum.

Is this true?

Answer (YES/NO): NO